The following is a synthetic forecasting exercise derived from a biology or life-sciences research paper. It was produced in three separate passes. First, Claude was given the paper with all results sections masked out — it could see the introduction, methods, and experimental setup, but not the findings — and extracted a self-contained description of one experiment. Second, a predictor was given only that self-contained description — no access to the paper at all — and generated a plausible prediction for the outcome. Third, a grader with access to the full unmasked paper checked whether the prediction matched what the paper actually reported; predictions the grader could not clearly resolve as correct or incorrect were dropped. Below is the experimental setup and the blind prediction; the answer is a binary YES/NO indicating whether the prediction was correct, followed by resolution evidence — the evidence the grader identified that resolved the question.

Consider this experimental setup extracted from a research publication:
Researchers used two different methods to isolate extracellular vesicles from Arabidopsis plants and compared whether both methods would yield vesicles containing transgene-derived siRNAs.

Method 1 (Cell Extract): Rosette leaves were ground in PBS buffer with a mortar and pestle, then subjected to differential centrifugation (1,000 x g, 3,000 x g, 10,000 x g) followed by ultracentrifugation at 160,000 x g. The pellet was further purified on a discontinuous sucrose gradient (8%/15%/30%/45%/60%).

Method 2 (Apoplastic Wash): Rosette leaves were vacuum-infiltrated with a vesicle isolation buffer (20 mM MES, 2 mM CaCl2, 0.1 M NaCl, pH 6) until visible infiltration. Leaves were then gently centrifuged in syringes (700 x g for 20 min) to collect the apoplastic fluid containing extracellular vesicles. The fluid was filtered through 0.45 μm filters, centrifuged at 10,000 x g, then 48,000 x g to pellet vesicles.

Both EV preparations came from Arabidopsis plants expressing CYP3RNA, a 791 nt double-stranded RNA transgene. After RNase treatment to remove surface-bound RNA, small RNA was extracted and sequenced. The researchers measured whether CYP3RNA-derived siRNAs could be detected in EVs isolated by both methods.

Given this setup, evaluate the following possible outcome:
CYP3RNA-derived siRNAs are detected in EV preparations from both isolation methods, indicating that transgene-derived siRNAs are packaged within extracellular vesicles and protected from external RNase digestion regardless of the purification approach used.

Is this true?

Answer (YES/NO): NO